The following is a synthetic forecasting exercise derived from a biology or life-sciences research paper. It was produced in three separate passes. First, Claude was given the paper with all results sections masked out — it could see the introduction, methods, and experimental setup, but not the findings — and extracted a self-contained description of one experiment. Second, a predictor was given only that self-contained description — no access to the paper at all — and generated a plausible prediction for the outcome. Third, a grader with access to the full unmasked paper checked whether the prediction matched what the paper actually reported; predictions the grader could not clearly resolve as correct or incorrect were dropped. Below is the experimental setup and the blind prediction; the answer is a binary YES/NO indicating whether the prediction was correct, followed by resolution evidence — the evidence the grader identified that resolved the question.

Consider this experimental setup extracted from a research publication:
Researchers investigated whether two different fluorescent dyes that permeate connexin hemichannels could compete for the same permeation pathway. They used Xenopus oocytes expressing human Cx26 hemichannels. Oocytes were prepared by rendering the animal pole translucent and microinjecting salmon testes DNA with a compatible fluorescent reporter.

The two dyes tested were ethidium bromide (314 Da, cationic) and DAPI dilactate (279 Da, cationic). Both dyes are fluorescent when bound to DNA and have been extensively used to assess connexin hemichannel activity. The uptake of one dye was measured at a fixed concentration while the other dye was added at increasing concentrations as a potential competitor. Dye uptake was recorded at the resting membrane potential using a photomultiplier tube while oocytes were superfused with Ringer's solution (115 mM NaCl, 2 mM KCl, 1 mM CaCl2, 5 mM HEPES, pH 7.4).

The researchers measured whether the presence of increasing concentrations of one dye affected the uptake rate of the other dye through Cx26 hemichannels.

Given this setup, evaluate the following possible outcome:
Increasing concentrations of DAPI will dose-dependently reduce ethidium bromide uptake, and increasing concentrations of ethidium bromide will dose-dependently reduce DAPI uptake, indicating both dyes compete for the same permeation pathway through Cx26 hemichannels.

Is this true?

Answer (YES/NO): NO